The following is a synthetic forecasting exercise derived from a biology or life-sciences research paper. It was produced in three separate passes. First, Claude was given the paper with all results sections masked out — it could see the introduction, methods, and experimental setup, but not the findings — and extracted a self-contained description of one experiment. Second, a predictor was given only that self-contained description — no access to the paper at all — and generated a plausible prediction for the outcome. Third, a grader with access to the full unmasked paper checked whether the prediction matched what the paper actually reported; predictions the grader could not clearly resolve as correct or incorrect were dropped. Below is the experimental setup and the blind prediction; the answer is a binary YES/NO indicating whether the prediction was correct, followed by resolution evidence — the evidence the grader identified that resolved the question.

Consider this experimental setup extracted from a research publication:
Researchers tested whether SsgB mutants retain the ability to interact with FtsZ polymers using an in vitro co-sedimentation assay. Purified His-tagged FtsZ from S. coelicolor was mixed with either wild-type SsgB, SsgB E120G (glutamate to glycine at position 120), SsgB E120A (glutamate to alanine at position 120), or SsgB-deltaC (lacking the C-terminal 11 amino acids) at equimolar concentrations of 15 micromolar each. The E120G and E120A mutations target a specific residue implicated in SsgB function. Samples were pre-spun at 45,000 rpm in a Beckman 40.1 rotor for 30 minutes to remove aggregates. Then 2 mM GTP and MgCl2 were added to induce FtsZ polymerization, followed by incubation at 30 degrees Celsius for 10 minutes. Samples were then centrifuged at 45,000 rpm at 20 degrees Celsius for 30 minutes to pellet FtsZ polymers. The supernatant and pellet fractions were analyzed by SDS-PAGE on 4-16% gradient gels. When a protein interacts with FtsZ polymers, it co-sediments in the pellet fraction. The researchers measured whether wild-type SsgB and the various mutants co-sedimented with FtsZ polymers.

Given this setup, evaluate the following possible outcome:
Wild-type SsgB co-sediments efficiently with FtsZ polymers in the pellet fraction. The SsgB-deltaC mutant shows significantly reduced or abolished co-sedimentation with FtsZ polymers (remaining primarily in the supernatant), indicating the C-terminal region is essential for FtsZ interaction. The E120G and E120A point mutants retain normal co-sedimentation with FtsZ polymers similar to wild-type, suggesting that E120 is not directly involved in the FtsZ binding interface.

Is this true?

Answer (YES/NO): NO